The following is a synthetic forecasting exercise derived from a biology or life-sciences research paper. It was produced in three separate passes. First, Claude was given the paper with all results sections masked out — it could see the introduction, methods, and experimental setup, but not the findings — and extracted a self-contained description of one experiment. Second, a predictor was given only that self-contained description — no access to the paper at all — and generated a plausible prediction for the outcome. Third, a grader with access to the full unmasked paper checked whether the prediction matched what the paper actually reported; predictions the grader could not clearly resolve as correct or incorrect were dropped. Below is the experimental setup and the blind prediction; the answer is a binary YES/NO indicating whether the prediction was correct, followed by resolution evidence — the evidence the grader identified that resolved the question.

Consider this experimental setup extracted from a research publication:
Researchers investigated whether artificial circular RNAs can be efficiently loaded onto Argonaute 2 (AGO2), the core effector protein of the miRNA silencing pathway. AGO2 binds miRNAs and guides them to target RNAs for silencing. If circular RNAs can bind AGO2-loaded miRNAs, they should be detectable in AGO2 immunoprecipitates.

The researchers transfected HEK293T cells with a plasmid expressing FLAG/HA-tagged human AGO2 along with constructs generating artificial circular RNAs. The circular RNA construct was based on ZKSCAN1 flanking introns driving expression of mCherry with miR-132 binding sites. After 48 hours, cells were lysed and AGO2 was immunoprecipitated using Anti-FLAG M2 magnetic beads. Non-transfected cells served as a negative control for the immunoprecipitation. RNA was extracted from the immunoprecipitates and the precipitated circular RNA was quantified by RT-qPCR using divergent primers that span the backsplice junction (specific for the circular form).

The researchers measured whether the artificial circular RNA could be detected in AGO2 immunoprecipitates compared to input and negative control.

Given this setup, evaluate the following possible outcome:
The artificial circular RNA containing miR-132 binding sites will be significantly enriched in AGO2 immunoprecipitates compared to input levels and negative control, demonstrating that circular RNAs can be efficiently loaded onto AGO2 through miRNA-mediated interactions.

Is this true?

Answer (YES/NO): YES